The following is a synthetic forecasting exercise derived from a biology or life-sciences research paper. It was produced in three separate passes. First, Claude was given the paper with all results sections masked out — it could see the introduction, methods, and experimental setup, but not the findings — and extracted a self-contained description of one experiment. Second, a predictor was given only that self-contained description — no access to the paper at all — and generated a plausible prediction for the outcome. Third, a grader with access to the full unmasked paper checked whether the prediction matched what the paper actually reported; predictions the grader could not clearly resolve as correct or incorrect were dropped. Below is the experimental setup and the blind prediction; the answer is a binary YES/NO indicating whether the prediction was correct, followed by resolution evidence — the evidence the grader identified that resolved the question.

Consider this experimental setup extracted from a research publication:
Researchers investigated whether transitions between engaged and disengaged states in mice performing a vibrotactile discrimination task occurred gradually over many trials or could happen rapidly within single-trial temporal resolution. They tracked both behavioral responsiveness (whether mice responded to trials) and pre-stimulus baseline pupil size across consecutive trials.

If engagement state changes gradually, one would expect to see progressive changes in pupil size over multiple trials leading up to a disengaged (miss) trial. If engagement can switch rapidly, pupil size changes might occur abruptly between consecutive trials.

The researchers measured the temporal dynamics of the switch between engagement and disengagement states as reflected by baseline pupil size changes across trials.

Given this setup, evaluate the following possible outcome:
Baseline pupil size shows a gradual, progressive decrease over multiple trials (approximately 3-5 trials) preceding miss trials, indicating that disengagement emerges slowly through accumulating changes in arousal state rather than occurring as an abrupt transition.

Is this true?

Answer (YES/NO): NO